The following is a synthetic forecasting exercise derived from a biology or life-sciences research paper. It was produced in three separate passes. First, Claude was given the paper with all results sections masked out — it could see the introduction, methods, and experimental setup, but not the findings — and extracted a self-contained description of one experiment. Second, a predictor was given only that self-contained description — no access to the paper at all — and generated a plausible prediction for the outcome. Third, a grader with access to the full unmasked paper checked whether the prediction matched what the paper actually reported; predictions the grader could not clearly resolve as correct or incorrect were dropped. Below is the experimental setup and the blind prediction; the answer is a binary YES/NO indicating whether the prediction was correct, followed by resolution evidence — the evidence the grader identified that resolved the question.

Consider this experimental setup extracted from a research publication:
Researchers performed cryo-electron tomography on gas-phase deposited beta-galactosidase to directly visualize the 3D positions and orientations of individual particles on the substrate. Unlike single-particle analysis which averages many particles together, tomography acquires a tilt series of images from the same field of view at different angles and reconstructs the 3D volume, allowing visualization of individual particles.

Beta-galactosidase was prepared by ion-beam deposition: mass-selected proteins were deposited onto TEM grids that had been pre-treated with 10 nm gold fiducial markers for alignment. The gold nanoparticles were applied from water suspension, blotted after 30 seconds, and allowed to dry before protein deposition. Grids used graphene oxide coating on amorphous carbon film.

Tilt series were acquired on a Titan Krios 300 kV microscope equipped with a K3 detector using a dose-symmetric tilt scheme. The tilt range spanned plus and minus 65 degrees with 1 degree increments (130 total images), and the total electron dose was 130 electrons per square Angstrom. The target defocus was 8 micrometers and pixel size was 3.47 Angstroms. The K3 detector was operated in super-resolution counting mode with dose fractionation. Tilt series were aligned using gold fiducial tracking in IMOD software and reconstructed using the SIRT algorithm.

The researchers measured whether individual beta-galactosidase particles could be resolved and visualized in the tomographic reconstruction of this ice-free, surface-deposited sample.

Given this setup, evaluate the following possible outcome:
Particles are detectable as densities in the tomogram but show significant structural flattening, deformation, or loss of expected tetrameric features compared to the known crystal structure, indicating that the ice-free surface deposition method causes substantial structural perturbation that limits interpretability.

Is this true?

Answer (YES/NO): NO